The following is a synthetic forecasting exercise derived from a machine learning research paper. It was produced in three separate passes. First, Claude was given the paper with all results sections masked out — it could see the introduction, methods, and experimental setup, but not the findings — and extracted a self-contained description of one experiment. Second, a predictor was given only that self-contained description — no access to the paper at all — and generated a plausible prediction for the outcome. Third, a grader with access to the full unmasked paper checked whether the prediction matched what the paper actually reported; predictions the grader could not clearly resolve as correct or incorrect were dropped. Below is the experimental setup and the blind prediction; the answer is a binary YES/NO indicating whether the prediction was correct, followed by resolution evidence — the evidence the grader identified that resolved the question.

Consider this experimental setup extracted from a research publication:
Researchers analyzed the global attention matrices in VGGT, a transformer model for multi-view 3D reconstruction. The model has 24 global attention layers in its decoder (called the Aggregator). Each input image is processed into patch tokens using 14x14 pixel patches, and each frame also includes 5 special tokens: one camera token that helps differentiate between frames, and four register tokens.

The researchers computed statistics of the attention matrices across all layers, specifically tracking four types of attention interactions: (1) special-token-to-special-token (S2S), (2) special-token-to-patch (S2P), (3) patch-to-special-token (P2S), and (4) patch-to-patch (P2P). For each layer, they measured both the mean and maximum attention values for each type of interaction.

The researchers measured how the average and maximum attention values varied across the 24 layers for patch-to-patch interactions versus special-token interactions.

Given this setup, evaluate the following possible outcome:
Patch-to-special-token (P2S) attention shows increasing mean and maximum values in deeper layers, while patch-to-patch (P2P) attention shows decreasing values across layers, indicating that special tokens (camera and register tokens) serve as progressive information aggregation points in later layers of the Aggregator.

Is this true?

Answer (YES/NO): NO